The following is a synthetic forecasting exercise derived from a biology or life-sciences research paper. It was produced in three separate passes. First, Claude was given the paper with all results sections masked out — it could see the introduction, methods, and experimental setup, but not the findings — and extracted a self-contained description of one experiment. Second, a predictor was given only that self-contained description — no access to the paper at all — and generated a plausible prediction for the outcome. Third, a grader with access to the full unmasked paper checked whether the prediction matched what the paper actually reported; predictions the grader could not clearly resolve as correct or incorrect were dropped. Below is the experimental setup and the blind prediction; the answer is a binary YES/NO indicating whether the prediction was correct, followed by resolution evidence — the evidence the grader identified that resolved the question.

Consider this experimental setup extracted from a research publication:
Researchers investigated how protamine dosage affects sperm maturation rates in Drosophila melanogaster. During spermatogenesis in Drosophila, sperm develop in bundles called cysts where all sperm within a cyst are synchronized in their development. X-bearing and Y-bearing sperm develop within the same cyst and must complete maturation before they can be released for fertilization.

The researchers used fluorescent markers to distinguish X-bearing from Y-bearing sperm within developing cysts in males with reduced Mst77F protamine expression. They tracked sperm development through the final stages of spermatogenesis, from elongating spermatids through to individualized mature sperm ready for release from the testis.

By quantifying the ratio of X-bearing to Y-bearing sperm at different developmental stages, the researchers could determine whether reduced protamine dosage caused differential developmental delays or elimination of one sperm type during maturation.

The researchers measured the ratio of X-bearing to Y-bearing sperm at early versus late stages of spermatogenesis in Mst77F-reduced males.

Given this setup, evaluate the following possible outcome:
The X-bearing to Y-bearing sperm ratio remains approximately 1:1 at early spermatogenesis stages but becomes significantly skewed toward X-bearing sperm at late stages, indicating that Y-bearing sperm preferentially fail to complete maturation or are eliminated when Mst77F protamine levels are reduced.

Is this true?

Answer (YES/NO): NO